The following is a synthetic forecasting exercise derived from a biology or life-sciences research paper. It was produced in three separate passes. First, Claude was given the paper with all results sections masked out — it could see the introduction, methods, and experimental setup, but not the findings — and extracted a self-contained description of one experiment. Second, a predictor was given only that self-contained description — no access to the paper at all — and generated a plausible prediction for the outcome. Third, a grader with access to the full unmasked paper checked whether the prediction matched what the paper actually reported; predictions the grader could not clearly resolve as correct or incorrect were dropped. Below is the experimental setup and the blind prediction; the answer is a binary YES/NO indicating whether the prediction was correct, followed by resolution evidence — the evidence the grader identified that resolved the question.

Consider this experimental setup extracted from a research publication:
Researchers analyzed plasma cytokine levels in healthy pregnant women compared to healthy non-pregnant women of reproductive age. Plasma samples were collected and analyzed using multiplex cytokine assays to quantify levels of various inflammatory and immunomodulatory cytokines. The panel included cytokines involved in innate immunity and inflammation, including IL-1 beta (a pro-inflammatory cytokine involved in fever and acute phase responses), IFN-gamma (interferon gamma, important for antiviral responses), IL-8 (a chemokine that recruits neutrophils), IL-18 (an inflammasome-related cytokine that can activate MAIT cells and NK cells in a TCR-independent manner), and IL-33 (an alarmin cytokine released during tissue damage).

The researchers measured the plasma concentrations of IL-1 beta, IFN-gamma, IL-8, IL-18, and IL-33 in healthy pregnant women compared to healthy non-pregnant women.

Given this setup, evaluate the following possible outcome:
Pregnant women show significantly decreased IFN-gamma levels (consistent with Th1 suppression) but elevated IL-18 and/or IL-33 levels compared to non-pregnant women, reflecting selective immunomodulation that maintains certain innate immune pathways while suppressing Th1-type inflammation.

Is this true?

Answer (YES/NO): NO